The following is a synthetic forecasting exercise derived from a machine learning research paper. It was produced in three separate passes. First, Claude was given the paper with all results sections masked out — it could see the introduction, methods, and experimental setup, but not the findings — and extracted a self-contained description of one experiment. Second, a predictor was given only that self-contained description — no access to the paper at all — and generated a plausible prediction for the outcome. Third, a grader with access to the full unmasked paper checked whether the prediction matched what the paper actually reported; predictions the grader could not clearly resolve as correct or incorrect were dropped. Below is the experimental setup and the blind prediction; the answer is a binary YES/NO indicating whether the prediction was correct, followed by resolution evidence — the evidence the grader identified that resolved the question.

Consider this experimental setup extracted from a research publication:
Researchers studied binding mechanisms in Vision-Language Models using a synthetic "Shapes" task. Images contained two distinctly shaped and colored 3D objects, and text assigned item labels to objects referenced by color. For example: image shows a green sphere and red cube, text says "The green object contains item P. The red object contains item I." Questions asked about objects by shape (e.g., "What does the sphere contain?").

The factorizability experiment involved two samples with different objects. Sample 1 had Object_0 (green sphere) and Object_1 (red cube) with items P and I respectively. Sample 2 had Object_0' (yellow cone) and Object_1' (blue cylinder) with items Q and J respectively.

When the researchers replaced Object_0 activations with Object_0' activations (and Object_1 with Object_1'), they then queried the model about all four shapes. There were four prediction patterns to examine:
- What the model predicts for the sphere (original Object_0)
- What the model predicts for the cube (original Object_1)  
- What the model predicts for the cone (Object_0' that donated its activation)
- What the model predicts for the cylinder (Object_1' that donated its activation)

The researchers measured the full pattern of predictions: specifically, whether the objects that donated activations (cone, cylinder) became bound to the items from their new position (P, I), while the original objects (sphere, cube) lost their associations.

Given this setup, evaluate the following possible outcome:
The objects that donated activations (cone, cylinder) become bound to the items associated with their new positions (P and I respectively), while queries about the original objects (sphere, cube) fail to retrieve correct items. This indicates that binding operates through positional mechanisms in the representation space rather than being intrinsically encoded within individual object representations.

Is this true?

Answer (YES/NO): NO